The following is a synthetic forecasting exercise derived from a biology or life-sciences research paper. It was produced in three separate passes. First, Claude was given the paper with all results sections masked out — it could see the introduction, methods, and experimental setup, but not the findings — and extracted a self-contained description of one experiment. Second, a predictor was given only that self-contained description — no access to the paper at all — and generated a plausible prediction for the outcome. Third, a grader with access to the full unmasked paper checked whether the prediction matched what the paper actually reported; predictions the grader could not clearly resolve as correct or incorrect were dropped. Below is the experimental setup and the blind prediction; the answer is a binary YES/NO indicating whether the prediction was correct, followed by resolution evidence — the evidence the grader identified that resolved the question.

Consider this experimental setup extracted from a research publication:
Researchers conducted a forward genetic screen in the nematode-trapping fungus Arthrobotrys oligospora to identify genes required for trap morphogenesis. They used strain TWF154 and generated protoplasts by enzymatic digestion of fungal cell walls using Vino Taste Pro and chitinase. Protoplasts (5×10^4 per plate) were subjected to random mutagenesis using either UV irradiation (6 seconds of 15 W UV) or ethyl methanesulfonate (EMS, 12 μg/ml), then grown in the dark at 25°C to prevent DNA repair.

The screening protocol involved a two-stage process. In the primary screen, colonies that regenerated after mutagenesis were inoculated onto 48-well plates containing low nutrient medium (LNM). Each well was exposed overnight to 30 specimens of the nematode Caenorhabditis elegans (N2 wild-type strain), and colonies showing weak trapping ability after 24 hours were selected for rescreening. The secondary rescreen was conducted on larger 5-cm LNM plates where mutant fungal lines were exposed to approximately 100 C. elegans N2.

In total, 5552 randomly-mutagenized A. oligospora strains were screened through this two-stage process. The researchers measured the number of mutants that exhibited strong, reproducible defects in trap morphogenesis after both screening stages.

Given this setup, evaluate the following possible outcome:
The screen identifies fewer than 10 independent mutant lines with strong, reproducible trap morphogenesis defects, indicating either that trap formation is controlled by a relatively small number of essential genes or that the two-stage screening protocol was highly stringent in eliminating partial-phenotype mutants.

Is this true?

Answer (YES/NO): NO